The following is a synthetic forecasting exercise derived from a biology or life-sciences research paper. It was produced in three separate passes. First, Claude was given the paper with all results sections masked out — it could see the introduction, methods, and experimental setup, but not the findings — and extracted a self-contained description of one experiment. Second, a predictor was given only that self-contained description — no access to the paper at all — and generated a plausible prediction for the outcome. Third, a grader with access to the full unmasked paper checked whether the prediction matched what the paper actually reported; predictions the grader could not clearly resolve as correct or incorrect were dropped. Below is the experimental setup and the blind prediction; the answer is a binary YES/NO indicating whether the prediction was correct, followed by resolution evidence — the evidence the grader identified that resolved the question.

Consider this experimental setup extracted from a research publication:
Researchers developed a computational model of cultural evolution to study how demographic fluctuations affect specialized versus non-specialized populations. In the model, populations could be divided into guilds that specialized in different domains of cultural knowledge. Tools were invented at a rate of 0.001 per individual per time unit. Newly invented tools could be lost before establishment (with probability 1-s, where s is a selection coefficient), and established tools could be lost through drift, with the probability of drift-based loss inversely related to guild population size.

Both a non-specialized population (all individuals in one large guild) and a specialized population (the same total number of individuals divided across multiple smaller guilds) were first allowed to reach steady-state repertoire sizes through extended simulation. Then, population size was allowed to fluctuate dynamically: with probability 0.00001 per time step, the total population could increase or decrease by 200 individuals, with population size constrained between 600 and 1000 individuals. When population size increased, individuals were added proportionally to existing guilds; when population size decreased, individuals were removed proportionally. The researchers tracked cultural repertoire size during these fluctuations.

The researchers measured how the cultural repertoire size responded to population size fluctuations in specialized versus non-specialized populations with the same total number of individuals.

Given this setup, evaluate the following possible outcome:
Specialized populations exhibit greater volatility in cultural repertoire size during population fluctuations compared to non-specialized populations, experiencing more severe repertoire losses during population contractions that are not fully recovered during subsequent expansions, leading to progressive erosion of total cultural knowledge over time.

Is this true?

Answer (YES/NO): NO